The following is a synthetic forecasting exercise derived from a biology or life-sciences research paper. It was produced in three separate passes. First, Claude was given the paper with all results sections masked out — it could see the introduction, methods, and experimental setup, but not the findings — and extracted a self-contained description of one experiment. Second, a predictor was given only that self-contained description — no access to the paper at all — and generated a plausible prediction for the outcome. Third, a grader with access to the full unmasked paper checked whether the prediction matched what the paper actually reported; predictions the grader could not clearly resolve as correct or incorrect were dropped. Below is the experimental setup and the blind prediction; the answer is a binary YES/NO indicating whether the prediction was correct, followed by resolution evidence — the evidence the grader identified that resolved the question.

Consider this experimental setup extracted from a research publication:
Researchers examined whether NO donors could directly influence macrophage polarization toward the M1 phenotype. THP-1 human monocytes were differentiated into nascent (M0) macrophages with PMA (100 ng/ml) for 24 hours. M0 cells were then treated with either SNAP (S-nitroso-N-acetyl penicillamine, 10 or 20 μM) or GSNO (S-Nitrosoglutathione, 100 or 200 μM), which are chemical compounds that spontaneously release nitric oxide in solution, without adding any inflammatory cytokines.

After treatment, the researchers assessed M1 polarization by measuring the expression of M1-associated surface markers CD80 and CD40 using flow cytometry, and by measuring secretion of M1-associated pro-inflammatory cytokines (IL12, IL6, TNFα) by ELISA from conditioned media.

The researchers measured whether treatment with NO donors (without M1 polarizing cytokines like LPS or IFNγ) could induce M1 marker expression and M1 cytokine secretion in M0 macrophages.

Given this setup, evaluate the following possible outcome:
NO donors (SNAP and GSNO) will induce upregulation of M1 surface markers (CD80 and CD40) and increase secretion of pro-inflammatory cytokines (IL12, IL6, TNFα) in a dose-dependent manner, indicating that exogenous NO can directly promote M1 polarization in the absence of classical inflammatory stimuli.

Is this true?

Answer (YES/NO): NO